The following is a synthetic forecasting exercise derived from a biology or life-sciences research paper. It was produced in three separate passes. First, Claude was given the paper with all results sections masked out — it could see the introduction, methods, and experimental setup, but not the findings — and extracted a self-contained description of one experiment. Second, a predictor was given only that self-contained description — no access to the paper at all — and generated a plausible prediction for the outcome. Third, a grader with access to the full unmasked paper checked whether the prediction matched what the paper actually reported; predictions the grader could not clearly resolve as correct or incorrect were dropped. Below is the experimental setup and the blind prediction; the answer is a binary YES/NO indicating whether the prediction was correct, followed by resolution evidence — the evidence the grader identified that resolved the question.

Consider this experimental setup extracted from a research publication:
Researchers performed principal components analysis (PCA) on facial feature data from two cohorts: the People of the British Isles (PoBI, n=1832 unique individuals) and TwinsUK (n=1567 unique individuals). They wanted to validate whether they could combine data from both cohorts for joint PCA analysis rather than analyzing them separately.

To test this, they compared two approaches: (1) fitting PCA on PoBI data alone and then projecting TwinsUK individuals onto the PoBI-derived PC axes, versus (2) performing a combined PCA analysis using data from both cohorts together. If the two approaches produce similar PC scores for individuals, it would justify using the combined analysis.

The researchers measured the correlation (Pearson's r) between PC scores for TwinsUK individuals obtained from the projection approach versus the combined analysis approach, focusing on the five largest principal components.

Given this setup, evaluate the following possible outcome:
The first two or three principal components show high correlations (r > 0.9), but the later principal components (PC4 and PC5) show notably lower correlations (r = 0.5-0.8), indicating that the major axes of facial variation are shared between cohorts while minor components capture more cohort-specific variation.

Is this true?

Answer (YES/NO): NO